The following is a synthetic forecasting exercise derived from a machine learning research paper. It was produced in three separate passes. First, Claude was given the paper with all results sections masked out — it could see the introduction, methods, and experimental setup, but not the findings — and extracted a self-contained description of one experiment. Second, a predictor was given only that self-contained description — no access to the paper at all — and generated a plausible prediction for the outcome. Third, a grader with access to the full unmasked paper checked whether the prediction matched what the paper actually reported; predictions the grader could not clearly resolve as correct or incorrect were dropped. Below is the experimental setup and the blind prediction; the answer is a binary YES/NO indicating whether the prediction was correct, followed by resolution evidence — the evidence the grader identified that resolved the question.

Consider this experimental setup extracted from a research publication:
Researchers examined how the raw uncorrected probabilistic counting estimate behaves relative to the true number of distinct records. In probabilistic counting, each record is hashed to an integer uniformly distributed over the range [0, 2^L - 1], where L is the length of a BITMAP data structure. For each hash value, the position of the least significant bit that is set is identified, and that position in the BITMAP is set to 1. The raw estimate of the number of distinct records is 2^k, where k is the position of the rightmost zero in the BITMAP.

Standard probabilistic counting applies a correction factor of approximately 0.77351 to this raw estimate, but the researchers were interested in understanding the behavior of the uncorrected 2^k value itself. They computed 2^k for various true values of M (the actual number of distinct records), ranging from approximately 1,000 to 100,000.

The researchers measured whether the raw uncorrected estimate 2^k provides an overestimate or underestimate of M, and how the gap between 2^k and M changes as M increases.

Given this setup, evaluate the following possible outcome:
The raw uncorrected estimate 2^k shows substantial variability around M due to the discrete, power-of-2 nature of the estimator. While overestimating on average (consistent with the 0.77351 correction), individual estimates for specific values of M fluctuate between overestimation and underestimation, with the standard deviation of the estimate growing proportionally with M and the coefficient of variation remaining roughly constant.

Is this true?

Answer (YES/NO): NO